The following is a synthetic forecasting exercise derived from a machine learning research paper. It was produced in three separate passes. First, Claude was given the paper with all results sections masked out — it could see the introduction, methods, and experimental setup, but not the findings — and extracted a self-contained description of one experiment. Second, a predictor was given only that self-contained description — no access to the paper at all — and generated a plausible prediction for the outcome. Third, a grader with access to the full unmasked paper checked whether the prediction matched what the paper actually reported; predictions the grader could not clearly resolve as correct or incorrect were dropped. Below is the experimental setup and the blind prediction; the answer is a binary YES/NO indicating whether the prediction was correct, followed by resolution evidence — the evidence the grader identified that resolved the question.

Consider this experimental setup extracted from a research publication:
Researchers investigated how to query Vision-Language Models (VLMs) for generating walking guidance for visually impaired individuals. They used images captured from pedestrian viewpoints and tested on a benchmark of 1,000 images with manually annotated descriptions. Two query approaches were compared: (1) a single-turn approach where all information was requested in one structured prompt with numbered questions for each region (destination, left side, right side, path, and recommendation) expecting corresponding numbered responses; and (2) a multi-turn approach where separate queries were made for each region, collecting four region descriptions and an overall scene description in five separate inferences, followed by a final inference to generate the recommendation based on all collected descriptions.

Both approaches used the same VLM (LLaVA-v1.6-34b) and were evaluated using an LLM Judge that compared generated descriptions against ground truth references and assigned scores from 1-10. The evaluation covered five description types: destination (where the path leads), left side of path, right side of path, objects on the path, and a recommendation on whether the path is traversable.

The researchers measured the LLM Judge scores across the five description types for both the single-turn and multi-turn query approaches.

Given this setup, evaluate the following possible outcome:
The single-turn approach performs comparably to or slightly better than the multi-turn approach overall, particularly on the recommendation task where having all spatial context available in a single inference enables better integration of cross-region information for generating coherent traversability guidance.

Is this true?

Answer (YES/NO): NO